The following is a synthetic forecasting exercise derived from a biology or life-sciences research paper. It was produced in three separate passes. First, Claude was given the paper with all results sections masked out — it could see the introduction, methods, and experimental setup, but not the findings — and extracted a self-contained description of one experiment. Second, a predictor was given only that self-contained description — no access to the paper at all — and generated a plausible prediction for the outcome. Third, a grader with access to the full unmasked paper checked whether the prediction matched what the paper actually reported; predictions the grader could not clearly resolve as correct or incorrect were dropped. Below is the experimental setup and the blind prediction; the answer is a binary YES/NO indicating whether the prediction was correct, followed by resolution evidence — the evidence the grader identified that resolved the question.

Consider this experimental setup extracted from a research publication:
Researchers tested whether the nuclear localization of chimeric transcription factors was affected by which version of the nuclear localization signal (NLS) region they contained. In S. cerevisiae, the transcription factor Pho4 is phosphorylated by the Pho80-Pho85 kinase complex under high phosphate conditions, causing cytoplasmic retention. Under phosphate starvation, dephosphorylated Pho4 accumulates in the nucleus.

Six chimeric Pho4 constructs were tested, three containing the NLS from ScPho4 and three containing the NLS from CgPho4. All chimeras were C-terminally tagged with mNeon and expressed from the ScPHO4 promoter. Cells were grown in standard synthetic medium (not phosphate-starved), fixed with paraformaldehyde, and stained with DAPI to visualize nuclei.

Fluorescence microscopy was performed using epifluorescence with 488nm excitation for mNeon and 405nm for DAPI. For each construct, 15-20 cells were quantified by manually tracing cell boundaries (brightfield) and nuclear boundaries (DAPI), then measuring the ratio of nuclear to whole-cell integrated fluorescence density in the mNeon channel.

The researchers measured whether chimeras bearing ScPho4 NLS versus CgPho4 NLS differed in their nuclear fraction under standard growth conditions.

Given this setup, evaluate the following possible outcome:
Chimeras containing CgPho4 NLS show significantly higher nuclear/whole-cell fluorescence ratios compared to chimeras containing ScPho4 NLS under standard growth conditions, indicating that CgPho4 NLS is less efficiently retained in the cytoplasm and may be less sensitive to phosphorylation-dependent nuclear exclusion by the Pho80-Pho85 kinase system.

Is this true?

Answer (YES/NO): NO